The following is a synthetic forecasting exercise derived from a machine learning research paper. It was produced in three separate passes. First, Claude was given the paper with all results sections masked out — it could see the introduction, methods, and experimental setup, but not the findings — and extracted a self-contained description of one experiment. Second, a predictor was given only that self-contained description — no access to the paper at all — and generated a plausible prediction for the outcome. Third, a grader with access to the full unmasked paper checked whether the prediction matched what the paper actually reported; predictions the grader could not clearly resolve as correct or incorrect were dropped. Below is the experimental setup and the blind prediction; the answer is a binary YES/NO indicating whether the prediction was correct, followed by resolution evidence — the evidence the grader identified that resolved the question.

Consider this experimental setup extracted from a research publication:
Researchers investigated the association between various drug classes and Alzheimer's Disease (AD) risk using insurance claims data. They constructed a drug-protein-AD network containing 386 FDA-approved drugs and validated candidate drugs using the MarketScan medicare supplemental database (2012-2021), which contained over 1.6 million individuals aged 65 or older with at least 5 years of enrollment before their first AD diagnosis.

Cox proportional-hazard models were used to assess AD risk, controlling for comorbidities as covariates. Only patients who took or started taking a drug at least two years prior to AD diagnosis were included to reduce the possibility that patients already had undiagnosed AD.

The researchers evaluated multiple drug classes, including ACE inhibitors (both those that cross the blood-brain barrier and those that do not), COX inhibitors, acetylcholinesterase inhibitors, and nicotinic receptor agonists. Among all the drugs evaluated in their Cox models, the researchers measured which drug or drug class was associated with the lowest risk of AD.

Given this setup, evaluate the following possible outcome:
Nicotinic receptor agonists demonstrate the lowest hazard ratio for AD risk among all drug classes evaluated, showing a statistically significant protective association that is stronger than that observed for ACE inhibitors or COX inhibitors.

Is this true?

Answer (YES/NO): NO